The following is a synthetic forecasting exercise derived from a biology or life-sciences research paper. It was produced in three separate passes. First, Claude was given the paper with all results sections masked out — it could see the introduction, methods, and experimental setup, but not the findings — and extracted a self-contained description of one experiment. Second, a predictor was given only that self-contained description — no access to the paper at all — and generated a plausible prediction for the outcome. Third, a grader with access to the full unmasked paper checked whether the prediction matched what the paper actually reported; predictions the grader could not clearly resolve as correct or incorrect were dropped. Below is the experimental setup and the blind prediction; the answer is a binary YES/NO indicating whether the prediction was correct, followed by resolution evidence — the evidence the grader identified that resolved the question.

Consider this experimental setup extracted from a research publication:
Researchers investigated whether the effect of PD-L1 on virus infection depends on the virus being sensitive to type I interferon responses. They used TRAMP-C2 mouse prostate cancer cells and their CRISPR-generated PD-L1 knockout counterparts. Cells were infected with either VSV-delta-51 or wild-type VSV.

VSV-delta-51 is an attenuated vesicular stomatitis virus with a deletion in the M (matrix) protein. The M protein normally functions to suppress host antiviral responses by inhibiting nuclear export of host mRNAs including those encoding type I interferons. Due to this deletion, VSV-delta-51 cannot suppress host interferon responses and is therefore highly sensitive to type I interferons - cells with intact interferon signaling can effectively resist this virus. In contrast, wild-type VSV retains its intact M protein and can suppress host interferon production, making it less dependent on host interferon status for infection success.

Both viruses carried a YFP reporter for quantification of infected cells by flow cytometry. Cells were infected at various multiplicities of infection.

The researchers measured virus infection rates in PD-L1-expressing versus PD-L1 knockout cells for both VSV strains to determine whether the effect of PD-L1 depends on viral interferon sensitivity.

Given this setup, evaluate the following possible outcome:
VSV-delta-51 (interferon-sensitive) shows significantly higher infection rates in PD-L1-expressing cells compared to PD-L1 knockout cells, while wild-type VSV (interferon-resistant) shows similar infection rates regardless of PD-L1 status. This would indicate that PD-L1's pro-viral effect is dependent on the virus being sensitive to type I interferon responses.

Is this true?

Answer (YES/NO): NO